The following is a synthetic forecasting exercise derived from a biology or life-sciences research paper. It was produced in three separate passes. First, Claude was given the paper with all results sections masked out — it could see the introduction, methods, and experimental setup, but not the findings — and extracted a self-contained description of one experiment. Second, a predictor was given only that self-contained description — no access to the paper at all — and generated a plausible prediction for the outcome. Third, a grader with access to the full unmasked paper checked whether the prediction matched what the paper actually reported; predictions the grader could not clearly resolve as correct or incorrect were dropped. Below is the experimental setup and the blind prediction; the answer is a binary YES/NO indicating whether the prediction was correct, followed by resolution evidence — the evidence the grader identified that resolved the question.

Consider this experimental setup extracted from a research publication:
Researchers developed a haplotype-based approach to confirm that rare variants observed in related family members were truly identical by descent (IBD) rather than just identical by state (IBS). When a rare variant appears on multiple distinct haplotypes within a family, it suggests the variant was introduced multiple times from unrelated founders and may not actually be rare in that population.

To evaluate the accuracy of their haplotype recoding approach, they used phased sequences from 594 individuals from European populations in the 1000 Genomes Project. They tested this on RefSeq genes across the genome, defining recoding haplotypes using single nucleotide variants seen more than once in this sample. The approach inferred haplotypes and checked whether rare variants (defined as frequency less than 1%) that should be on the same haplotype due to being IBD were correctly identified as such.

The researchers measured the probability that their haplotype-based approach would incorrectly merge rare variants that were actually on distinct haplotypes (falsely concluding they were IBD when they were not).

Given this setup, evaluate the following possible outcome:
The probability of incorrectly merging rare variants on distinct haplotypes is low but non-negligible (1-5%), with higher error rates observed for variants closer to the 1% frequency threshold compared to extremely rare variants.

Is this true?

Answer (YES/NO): NO